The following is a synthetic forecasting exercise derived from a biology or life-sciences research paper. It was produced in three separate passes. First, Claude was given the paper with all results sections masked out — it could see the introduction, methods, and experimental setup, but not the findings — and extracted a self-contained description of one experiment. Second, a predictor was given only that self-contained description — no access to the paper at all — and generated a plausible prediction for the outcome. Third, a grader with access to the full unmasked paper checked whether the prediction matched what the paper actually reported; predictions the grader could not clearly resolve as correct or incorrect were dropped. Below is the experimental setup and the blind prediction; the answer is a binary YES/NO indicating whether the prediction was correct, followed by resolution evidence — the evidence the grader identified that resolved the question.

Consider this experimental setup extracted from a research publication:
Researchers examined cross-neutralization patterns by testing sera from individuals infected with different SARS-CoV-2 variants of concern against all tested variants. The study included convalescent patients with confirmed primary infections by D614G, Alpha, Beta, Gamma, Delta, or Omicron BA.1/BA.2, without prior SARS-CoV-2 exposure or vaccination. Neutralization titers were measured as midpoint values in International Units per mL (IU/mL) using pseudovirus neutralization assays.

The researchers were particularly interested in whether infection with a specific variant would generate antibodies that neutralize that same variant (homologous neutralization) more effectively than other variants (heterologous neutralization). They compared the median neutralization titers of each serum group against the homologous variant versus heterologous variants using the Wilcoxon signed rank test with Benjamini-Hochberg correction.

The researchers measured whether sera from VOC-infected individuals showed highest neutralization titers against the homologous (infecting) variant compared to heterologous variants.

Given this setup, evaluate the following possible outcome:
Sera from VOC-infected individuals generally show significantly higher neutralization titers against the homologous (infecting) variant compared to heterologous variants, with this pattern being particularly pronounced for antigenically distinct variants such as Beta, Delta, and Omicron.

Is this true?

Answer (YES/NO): NO